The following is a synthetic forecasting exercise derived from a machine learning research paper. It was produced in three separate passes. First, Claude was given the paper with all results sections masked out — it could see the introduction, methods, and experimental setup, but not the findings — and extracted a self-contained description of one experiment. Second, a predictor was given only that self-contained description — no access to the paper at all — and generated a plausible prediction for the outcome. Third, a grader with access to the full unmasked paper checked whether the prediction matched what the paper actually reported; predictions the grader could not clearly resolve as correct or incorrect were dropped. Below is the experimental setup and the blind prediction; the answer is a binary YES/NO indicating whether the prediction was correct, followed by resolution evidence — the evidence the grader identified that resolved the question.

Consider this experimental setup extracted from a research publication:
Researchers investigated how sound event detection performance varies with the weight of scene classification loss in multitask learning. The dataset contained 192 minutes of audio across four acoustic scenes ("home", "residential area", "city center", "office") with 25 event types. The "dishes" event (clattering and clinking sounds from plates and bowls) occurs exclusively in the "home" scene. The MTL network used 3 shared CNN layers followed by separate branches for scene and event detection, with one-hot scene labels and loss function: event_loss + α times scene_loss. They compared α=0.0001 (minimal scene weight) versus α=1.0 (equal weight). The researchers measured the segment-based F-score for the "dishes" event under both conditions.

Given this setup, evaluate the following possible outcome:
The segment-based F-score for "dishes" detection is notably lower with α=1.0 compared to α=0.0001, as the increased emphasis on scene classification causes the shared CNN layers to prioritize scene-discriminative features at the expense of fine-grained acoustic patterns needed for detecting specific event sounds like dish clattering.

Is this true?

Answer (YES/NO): YES